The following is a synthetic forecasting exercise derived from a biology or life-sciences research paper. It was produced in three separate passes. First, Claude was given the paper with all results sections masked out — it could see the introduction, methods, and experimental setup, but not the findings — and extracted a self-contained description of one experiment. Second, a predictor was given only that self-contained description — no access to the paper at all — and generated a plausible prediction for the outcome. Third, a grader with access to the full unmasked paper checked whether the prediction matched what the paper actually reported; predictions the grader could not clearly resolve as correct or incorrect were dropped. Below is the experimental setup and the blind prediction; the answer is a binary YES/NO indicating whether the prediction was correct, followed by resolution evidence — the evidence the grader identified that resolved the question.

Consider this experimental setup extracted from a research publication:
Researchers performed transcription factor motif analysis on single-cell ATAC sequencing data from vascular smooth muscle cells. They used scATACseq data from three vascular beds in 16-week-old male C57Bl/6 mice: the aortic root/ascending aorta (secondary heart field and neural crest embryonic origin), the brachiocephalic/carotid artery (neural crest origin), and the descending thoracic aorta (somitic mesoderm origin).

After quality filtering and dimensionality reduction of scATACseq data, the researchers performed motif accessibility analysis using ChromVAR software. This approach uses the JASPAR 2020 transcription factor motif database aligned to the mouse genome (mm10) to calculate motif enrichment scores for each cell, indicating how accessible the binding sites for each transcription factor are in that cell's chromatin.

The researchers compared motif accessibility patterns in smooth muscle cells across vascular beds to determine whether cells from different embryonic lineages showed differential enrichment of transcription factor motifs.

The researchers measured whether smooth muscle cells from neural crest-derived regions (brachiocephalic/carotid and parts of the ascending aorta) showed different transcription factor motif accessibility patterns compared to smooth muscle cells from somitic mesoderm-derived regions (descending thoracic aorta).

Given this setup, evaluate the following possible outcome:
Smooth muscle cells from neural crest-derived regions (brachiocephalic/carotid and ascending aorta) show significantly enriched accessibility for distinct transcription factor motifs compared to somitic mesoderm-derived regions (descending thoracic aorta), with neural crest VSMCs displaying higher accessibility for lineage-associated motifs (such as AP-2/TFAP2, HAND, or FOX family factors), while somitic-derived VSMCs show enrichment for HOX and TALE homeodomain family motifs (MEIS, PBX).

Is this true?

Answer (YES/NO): NO